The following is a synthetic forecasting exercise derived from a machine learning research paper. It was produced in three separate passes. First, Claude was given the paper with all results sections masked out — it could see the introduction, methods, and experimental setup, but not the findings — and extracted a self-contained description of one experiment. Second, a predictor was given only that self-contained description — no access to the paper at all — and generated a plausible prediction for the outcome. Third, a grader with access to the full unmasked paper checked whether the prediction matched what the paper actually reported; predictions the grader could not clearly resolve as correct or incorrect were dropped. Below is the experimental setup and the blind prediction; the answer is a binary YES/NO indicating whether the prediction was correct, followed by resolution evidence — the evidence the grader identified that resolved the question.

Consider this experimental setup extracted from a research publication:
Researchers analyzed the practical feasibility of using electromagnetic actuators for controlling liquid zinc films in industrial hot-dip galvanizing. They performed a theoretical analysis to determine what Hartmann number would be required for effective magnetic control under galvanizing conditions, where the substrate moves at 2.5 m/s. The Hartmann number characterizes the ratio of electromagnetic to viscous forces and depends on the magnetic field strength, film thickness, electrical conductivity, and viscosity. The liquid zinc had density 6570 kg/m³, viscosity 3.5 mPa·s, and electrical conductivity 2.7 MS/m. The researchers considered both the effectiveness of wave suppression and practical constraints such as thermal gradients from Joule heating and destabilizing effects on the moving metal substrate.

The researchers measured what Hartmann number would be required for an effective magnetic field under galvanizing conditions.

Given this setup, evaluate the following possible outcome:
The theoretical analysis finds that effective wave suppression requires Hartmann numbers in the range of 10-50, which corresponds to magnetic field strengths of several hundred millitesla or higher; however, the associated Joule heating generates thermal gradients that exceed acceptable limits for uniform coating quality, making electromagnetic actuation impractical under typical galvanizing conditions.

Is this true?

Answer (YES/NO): NO